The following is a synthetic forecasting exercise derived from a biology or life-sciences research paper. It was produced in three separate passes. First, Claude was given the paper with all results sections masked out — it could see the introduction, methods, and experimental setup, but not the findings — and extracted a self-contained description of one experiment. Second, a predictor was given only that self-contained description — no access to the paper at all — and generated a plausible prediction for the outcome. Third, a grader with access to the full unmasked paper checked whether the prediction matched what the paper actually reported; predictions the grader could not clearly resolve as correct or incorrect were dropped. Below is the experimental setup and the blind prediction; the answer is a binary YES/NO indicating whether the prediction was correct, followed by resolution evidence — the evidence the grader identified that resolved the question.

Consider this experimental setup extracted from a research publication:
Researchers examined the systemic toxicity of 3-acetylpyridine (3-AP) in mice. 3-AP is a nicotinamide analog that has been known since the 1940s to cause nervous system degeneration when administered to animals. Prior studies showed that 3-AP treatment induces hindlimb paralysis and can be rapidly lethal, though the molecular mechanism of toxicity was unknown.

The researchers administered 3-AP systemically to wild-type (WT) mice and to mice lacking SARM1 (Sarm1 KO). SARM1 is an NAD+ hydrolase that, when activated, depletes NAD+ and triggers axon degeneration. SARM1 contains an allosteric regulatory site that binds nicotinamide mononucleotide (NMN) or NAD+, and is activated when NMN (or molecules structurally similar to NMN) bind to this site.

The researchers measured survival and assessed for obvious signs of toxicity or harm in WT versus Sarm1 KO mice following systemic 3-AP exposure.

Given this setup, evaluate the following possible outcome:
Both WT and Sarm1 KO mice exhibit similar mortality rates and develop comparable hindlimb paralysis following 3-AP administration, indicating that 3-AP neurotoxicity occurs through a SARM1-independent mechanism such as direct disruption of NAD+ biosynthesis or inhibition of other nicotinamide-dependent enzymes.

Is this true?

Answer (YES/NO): NO